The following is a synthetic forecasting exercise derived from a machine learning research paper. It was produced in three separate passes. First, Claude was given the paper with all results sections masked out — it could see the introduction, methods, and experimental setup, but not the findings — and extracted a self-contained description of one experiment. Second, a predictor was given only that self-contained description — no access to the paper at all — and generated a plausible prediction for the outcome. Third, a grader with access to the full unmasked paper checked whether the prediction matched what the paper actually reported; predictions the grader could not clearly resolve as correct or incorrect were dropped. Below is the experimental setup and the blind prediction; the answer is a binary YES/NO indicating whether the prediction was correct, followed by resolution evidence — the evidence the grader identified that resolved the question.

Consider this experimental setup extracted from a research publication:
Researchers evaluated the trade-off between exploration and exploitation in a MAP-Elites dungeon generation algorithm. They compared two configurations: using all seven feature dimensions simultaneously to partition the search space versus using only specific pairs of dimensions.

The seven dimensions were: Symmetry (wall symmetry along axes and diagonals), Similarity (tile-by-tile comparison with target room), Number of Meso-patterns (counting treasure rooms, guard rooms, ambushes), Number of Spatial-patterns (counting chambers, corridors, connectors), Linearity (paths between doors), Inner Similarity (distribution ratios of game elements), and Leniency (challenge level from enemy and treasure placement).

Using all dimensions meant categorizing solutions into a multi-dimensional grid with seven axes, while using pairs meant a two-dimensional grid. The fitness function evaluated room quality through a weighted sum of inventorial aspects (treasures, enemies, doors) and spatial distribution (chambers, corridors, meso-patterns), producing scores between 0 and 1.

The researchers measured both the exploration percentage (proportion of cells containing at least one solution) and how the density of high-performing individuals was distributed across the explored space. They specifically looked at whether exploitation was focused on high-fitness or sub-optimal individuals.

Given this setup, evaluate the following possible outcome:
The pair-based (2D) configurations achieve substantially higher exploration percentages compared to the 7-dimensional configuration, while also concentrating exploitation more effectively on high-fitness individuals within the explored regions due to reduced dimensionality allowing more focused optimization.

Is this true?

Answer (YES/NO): NO